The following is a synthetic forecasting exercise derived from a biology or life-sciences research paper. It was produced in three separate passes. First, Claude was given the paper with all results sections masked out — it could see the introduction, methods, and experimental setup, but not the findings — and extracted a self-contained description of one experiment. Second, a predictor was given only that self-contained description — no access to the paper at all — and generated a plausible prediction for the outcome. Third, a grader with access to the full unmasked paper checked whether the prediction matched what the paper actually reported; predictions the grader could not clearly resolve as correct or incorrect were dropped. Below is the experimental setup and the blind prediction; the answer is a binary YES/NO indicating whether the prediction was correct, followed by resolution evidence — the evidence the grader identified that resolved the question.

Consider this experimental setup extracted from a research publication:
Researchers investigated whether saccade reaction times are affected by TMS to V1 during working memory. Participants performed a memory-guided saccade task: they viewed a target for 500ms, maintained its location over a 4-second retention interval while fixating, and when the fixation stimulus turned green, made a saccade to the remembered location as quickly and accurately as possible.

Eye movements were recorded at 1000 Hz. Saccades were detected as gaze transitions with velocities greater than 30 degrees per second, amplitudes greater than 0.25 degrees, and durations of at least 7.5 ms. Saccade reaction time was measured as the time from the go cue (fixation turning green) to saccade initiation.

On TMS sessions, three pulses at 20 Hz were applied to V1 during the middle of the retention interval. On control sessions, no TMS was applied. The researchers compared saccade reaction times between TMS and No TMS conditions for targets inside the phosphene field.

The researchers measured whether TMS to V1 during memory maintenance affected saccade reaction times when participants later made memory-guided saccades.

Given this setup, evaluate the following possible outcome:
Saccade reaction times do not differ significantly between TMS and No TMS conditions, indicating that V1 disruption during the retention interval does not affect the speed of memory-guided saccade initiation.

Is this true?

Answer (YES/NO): YES